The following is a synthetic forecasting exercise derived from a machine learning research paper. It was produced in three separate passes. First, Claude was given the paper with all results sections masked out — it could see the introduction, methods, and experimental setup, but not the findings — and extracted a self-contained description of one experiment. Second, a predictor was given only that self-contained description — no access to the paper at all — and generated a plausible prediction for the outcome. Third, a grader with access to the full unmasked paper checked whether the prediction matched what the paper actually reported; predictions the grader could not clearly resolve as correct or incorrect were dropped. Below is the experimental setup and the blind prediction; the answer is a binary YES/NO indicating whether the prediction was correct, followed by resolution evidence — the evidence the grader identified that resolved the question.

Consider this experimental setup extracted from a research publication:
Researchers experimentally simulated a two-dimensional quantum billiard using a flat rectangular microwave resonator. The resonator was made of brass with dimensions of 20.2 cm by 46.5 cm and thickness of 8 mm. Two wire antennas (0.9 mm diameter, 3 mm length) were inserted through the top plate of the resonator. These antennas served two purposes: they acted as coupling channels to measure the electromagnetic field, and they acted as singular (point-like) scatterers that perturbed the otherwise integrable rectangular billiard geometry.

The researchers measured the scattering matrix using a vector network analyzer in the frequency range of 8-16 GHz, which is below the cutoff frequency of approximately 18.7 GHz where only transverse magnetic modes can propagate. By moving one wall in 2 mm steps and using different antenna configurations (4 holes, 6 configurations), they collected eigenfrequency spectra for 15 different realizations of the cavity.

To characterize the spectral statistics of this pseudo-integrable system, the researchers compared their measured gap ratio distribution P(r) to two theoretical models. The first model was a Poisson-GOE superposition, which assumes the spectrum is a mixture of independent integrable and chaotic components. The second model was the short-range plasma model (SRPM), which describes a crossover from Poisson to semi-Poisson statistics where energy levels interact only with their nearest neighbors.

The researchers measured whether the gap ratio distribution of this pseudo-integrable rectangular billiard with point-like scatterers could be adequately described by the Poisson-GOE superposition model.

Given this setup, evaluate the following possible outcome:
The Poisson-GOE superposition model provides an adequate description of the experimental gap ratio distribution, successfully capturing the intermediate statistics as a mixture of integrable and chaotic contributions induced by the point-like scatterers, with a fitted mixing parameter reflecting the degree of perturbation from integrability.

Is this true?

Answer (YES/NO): NO